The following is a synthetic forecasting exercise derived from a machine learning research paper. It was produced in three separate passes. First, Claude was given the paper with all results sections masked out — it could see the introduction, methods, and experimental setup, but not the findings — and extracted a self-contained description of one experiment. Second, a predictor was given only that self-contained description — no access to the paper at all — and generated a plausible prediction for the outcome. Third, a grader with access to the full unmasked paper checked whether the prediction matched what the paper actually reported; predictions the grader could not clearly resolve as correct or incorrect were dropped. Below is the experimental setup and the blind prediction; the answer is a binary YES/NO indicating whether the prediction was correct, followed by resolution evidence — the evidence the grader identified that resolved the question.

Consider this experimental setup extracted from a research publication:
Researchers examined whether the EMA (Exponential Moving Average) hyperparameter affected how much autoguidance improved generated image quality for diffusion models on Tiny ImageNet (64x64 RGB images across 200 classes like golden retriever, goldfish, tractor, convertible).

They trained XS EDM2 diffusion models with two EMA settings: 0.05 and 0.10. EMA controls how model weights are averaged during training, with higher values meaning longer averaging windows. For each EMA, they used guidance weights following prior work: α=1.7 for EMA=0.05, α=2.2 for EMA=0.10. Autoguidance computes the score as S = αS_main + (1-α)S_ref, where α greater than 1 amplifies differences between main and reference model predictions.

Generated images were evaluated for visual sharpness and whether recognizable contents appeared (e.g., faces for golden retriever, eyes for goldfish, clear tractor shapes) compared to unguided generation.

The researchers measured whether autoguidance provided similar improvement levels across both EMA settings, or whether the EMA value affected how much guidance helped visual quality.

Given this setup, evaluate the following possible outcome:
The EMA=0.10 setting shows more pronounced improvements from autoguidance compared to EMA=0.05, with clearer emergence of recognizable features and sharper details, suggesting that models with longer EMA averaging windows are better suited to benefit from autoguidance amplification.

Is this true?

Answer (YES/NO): NO